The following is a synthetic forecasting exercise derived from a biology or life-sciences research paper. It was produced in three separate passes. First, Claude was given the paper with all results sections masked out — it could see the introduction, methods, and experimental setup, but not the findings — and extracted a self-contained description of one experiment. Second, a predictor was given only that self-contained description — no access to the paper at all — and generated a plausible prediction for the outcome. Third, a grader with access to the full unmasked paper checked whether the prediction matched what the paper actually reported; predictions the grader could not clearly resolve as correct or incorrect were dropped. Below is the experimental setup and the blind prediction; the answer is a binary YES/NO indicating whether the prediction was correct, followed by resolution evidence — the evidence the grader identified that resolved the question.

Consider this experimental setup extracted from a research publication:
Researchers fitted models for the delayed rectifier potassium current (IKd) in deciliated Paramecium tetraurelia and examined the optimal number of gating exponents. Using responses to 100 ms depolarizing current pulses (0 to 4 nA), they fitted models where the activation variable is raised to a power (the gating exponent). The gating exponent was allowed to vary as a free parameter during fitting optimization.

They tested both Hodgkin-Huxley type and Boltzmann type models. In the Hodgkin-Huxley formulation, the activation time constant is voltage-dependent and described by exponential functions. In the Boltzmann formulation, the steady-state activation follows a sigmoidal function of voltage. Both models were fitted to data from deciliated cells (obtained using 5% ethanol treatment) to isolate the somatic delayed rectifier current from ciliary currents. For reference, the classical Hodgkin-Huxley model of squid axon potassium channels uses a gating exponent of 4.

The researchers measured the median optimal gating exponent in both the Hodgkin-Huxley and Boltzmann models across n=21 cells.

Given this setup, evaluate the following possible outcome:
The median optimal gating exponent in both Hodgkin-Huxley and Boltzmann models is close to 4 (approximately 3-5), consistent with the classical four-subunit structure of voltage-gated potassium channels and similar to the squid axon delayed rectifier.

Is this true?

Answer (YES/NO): NO